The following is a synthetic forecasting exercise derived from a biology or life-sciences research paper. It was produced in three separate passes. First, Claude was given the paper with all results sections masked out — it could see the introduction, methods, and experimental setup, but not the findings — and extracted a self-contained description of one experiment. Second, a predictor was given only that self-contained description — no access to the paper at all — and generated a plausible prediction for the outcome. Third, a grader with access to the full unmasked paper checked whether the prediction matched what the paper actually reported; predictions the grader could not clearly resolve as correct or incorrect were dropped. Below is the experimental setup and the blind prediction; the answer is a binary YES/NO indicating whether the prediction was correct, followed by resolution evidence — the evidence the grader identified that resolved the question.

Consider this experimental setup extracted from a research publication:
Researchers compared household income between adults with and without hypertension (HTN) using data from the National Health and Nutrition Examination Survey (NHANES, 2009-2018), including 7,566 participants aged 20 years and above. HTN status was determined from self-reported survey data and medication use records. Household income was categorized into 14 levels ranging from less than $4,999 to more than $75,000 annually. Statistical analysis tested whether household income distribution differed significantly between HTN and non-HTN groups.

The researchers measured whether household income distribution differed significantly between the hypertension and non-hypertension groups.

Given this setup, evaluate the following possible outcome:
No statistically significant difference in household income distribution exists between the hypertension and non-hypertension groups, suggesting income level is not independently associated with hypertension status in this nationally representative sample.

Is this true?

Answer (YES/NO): YES